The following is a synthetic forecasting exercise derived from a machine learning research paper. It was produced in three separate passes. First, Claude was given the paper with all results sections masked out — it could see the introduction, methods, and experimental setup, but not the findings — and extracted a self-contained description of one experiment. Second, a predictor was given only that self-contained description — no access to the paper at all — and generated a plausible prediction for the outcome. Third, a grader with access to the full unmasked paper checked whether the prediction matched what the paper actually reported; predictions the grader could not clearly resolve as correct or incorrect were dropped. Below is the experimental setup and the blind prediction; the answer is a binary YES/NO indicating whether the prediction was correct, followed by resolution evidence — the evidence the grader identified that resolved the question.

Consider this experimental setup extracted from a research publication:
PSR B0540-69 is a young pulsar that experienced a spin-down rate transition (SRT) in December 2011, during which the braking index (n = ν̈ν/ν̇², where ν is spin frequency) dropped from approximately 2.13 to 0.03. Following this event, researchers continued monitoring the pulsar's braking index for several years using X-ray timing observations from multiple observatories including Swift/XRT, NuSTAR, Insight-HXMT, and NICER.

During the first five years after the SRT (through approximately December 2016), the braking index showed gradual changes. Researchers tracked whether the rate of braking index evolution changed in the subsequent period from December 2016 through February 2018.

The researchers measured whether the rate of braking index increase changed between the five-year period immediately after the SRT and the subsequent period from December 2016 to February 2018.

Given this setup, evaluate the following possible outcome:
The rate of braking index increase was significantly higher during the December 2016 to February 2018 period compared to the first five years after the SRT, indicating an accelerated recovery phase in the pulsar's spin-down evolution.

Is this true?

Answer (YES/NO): YES